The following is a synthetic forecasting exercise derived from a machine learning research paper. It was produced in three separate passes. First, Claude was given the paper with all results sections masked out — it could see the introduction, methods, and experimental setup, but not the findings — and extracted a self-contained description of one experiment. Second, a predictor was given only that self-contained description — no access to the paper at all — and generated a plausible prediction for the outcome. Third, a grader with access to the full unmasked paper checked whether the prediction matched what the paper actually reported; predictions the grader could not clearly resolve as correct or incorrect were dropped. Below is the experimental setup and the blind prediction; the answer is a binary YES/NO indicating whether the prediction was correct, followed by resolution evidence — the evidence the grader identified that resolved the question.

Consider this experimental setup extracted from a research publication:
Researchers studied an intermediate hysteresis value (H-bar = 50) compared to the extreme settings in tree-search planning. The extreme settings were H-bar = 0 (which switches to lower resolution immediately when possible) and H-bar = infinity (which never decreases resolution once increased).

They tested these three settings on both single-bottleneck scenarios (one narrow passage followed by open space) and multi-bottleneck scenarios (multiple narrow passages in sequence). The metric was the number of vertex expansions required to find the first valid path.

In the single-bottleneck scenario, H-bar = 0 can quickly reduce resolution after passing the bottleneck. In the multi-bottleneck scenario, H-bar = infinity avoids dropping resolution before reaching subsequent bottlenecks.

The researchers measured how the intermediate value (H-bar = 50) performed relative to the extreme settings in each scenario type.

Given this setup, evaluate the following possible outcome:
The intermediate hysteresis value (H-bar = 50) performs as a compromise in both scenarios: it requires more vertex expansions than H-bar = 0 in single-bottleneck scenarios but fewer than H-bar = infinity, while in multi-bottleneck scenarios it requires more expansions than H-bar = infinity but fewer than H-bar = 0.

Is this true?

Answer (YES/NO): YES